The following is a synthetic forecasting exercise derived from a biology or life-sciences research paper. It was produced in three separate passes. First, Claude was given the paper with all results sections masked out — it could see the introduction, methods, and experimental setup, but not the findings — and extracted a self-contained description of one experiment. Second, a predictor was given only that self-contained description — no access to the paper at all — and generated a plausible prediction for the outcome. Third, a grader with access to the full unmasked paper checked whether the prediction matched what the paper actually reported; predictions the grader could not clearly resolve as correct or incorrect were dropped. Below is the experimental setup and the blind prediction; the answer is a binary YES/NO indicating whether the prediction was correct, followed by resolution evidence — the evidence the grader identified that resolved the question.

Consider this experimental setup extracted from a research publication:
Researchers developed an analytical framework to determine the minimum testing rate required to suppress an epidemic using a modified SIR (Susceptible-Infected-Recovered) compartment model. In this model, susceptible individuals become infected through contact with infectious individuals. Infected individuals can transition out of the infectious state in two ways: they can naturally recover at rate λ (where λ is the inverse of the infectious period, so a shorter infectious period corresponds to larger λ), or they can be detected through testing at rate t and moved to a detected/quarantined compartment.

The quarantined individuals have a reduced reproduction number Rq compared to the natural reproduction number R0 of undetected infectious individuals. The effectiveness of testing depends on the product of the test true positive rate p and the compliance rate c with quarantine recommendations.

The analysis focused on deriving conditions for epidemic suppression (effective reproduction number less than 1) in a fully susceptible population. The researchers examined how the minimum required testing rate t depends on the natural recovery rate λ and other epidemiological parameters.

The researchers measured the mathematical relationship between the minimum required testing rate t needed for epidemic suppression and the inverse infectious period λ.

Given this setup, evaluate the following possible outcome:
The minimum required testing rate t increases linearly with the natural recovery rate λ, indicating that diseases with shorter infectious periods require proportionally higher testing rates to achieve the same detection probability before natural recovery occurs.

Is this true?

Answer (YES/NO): YES